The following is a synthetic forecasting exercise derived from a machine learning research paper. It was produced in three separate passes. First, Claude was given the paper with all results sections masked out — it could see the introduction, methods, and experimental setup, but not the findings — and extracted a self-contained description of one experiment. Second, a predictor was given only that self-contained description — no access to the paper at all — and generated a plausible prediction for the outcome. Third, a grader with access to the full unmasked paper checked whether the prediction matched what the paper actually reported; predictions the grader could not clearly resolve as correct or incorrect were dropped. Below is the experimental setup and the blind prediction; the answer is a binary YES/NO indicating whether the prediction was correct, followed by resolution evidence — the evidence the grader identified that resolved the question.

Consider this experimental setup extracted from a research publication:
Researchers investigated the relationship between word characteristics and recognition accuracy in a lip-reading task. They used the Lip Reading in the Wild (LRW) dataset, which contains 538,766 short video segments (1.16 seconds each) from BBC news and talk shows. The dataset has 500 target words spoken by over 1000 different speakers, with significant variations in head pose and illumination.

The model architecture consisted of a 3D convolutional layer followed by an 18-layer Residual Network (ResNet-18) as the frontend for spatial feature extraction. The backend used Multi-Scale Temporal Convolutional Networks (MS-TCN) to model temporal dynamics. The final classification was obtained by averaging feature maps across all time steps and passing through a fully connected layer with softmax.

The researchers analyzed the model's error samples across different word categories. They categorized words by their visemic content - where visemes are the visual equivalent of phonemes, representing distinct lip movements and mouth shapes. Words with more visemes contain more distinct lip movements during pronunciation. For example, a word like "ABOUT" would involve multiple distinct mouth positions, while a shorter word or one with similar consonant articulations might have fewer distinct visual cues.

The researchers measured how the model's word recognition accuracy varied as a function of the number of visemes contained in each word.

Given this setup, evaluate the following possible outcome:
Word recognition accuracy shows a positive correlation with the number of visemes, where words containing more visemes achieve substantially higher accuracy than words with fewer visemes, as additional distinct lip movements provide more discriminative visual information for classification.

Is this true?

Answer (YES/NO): YES